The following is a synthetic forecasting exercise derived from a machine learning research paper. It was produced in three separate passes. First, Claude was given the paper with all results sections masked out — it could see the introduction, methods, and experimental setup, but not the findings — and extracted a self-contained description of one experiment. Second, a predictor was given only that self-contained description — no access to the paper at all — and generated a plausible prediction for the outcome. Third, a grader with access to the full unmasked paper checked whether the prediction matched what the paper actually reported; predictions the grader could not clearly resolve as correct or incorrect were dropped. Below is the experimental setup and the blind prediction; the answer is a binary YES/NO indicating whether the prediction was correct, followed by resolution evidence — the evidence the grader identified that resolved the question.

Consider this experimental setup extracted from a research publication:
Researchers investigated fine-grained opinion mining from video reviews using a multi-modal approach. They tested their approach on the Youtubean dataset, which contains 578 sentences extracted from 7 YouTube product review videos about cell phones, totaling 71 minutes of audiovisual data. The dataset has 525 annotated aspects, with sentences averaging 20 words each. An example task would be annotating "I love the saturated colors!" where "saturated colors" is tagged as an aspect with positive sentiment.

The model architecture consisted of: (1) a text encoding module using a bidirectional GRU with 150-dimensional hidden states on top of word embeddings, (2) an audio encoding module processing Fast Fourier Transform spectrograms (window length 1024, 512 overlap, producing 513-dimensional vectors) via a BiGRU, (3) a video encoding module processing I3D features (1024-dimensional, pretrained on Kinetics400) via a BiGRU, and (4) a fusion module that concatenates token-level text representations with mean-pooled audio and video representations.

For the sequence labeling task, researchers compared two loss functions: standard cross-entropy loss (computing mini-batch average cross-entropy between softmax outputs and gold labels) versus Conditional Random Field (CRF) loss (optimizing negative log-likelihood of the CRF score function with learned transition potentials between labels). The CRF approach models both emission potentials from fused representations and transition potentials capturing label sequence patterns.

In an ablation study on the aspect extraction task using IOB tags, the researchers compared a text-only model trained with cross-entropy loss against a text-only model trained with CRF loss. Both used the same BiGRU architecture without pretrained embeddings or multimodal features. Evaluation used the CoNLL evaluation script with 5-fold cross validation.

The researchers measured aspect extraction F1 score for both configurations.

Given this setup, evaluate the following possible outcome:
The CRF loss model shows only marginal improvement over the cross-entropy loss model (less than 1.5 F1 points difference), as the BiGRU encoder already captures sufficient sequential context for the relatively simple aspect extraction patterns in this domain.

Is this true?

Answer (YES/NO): YES